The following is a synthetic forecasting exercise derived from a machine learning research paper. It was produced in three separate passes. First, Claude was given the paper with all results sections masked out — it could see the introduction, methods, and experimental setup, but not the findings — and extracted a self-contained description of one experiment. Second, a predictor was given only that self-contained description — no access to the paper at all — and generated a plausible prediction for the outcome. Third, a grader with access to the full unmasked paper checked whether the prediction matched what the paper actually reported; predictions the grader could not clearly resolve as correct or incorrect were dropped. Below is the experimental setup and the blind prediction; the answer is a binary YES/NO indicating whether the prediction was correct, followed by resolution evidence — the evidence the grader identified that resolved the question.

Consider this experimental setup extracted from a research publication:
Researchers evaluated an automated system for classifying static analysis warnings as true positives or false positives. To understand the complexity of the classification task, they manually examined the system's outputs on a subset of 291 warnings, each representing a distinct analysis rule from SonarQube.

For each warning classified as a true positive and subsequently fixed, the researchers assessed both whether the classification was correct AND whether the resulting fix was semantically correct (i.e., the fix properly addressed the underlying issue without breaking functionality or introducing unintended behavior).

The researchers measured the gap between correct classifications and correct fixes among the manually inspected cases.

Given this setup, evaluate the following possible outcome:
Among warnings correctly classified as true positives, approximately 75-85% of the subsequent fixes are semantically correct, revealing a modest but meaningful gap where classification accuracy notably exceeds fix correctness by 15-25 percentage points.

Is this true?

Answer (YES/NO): NO